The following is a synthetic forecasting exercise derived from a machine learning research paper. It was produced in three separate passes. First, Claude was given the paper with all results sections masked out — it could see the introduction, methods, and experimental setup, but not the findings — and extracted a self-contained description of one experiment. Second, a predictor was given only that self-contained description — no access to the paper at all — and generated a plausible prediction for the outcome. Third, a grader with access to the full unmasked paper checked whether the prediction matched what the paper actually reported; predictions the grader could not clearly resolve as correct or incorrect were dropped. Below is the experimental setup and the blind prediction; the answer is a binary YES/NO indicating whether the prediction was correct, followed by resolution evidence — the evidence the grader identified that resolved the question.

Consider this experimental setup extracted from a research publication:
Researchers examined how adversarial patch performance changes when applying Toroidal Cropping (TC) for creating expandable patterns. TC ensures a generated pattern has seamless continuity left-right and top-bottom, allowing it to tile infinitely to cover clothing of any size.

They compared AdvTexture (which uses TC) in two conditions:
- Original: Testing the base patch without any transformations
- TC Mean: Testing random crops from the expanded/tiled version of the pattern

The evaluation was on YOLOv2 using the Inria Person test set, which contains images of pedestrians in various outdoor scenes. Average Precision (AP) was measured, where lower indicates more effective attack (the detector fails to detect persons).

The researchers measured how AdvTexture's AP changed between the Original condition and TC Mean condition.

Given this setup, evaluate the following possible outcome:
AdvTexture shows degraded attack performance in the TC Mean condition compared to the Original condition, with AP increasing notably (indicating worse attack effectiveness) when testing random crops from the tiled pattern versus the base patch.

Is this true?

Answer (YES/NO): YES